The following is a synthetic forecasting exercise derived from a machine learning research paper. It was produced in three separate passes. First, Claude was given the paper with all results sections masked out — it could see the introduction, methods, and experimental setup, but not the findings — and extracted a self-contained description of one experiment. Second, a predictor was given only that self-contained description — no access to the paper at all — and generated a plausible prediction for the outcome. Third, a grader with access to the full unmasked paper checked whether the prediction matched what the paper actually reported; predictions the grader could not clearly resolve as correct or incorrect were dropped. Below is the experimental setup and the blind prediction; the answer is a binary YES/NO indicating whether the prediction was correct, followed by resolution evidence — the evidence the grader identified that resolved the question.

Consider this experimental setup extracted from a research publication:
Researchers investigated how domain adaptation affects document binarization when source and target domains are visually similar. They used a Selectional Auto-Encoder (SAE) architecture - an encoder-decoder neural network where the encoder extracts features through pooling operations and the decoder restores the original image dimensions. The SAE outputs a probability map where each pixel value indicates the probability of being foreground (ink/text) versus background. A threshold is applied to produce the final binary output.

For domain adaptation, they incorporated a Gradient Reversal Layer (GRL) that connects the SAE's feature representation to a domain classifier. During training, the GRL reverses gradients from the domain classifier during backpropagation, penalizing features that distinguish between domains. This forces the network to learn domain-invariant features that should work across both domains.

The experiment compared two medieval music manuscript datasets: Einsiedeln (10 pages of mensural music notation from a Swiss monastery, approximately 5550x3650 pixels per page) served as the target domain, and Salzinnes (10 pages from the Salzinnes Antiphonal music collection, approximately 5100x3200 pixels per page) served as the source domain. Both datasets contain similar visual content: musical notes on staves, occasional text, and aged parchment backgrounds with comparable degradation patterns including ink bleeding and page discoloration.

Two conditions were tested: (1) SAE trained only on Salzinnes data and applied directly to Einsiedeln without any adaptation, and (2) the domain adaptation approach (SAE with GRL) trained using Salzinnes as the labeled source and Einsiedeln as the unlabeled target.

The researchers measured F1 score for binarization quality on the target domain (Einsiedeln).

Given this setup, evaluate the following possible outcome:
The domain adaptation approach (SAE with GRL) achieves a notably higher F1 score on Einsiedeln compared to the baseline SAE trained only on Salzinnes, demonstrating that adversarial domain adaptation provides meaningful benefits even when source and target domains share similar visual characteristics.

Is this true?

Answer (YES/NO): YES